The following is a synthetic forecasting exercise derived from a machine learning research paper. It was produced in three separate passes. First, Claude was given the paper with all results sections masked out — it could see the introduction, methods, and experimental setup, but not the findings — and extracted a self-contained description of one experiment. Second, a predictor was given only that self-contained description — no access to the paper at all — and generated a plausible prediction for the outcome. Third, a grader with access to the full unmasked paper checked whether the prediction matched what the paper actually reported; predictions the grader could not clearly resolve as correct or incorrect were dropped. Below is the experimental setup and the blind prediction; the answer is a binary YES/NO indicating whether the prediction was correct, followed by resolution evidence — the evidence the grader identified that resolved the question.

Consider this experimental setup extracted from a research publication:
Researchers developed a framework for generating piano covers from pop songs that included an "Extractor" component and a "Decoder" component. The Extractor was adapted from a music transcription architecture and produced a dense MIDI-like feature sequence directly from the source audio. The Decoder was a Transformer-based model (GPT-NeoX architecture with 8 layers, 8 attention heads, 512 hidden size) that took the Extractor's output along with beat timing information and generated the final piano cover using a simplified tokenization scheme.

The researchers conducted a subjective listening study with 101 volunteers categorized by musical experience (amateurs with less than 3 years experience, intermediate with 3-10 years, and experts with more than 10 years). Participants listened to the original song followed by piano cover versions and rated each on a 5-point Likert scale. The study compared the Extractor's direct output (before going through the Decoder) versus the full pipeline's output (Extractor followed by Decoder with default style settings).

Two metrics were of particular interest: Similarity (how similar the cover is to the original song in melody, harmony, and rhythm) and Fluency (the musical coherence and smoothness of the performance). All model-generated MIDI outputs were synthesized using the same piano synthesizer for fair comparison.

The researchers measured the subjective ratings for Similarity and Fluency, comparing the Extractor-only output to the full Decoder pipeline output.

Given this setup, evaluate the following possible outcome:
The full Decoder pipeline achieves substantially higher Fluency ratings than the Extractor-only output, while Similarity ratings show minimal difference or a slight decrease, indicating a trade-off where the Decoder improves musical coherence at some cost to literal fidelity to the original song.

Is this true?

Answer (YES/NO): NO